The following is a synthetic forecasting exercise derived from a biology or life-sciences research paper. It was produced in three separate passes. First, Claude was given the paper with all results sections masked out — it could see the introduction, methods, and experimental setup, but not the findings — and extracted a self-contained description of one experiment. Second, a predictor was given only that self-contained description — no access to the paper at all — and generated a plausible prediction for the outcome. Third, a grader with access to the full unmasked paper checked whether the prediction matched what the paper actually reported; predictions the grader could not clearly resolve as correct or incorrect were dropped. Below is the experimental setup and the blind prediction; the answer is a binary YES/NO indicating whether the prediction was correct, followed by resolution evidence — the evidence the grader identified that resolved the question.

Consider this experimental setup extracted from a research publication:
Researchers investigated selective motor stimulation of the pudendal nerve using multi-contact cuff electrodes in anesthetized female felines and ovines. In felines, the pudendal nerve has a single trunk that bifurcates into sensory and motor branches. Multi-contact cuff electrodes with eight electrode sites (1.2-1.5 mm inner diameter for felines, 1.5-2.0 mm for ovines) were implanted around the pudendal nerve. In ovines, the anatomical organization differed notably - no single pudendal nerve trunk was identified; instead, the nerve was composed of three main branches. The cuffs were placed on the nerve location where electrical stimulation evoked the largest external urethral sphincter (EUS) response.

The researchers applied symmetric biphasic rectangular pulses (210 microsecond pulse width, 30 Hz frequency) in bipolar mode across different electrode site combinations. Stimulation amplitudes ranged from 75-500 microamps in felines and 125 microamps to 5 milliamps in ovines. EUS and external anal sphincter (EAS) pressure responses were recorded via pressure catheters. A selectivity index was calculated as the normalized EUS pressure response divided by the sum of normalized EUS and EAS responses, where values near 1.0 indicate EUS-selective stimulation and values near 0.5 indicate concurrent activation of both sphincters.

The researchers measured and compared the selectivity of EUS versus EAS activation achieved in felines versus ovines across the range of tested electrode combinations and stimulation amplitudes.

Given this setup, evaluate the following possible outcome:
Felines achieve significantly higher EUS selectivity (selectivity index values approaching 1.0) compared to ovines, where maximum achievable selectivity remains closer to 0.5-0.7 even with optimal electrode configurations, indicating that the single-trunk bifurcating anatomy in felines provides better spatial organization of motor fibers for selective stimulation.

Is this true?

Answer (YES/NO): YES